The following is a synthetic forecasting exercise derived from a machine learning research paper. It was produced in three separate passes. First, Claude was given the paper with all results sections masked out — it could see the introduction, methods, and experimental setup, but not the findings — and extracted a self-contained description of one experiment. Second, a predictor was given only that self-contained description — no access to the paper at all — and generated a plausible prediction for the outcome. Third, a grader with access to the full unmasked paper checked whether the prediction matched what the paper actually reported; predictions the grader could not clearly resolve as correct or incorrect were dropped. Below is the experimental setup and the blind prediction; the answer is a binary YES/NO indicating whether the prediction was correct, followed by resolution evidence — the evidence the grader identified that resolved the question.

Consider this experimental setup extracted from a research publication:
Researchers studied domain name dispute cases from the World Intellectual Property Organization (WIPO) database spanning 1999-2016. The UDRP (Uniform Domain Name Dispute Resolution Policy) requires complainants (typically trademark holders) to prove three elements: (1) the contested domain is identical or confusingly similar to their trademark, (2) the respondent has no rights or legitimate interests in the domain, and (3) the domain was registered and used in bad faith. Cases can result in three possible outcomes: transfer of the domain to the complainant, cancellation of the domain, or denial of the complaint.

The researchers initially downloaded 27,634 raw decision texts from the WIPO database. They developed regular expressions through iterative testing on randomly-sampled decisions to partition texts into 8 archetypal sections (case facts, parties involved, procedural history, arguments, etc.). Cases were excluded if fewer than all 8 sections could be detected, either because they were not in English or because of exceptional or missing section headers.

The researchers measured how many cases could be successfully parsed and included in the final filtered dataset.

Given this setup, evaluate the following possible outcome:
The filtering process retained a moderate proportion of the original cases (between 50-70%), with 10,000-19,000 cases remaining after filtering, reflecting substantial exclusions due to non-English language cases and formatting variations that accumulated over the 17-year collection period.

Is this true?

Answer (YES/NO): NO